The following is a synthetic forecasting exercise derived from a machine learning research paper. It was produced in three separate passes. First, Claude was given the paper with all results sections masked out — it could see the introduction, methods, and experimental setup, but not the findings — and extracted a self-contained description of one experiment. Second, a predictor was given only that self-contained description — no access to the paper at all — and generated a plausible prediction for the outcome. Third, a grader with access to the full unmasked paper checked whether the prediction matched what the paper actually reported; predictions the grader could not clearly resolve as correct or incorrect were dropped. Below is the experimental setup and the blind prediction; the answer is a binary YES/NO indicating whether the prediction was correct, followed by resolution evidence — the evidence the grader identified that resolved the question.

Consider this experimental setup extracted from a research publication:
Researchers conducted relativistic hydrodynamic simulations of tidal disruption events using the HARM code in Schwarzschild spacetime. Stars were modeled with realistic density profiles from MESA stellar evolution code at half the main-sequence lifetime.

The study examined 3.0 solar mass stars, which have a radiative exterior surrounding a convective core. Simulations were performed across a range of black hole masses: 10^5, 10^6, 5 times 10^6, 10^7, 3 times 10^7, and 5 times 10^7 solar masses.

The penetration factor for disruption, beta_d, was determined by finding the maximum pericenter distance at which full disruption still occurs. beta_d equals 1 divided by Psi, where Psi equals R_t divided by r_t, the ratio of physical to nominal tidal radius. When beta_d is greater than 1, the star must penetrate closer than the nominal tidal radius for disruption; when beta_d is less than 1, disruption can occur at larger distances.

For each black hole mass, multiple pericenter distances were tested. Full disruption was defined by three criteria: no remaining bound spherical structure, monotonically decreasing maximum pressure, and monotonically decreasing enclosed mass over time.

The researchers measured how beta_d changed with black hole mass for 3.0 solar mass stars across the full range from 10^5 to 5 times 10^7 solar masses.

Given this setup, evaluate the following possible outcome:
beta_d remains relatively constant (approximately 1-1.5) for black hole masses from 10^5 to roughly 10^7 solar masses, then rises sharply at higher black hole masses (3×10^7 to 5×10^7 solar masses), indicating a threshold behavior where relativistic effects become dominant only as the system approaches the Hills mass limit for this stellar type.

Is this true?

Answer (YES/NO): NO